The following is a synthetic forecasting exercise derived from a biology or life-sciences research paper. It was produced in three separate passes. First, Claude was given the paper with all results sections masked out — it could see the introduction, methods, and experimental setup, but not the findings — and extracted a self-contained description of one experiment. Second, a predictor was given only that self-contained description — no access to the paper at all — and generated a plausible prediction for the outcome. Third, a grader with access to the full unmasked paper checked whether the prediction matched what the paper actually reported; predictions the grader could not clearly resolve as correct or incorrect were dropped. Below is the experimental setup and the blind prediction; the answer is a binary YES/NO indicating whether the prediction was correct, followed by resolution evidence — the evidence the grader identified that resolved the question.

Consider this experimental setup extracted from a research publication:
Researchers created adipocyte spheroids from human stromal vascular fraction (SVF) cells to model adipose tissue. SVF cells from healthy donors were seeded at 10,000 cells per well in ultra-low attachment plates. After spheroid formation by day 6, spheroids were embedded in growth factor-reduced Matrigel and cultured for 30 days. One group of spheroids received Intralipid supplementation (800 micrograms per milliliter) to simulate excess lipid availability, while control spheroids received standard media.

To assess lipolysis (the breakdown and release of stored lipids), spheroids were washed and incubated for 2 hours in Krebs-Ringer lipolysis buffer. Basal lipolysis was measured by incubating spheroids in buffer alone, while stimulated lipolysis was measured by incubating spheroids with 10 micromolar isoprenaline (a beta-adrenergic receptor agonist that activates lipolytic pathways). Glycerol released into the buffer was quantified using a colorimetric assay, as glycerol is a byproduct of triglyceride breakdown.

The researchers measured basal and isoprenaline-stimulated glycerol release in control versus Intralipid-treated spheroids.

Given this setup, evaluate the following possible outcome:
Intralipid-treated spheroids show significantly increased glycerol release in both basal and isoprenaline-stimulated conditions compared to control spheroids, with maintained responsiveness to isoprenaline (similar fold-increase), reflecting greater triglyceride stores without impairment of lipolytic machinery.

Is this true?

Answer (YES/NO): NO